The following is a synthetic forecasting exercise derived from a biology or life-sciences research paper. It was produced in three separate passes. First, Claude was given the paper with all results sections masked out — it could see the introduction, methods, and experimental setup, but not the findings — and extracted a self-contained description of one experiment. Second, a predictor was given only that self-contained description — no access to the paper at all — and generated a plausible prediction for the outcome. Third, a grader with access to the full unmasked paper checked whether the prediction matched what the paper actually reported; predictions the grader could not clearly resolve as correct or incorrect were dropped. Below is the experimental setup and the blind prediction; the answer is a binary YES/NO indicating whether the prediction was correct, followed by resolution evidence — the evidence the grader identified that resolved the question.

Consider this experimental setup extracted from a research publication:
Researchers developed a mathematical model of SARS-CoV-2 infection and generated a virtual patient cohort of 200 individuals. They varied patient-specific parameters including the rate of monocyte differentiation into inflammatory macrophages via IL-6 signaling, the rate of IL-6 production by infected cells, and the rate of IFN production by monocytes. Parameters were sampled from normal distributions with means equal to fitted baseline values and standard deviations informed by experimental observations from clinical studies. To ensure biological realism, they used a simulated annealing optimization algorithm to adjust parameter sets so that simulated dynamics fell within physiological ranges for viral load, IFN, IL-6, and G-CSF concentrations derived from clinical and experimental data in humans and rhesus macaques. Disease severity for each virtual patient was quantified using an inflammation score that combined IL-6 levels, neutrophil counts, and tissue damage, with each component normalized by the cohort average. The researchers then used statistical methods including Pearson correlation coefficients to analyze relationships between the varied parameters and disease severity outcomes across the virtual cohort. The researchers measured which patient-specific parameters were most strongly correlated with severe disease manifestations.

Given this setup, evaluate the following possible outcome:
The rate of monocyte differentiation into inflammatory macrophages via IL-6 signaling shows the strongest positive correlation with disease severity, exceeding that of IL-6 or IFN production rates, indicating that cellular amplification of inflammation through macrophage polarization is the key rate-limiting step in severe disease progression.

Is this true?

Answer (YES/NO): NO